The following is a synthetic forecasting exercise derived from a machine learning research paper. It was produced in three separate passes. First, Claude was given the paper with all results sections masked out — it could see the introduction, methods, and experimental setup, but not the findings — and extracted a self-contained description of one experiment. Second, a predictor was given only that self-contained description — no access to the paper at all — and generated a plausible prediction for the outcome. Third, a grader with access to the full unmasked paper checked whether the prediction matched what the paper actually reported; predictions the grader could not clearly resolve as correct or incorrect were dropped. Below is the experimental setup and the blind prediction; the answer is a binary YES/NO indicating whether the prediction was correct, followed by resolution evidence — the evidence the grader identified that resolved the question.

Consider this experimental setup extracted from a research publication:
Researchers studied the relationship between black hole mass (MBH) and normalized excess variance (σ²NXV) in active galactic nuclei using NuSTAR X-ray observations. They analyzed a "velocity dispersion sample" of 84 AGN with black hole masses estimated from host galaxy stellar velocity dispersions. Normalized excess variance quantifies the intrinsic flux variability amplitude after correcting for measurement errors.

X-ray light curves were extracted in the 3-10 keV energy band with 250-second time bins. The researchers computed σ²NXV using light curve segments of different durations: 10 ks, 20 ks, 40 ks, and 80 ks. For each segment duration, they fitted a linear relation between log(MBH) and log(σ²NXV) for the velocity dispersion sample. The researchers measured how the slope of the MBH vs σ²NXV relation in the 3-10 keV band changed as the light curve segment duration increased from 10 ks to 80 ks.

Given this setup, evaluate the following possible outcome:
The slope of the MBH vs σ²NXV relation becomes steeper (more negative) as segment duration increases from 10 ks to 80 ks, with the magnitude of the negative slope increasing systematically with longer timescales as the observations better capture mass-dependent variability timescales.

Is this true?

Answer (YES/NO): YES